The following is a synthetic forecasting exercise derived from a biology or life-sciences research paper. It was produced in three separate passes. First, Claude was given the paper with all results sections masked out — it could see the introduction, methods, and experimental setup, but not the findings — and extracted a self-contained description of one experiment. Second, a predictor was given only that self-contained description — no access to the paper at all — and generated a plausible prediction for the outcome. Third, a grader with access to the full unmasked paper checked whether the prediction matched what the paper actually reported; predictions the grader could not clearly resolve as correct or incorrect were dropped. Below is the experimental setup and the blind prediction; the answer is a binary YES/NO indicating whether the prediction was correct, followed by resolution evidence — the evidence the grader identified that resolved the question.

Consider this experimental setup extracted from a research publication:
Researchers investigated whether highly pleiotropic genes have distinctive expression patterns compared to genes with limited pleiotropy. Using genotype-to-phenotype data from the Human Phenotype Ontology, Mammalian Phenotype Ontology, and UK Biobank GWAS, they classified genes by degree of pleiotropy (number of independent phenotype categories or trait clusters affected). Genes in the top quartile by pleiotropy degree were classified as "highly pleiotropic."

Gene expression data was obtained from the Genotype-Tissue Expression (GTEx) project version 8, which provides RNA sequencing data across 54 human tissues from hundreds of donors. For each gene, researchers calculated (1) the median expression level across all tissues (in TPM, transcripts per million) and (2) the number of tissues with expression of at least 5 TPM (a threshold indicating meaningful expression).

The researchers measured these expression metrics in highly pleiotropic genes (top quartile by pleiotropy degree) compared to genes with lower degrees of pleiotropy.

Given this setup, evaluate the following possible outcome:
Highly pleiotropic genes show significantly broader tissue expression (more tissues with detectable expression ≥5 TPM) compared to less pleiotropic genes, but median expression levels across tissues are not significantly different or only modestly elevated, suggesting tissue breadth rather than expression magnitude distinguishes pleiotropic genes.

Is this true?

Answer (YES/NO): NO